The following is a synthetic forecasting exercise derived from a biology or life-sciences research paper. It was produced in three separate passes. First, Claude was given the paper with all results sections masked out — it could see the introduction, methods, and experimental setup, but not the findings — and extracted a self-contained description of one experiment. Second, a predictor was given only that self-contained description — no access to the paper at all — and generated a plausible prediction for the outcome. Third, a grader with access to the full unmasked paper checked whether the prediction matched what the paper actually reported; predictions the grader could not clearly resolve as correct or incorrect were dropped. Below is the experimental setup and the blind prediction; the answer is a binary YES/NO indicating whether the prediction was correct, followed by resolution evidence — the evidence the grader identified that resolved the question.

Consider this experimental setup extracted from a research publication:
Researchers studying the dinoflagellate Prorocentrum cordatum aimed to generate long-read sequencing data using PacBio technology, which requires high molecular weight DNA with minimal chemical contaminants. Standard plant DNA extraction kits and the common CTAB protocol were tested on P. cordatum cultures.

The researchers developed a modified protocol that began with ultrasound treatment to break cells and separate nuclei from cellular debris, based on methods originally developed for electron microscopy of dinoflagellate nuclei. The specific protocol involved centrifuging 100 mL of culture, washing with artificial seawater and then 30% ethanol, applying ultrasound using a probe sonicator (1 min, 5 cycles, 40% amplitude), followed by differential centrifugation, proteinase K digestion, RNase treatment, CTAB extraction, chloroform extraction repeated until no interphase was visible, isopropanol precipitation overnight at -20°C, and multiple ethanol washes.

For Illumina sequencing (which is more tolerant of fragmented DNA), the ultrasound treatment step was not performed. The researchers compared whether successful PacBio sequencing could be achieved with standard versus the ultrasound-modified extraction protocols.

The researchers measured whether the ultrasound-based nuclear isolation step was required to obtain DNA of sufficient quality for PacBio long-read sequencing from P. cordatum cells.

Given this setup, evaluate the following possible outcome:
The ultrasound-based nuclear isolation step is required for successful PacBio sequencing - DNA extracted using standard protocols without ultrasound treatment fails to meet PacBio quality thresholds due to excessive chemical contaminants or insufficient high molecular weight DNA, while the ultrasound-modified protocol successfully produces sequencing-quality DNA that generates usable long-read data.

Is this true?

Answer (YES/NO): YES